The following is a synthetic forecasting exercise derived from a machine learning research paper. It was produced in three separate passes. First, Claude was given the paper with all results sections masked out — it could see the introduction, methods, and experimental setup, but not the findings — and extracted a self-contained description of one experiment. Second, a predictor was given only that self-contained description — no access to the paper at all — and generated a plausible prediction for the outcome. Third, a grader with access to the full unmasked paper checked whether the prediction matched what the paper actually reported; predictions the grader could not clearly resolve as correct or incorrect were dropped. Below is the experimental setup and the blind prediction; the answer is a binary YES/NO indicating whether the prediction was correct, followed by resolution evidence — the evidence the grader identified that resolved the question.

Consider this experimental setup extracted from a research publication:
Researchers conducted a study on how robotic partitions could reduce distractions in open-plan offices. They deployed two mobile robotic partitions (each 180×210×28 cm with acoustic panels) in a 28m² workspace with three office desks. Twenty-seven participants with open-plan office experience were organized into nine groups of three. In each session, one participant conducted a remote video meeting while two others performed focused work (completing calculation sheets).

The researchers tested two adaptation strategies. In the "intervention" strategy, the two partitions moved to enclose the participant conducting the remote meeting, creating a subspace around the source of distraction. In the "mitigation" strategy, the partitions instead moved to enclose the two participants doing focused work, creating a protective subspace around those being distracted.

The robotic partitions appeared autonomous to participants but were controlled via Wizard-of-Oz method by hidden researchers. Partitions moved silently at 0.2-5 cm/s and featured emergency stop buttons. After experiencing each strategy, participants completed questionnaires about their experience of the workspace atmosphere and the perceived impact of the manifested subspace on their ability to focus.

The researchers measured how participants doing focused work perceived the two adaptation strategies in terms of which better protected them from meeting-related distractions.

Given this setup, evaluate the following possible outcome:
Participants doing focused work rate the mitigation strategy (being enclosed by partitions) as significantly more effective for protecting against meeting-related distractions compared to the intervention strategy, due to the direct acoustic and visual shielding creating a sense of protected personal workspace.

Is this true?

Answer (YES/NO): NO